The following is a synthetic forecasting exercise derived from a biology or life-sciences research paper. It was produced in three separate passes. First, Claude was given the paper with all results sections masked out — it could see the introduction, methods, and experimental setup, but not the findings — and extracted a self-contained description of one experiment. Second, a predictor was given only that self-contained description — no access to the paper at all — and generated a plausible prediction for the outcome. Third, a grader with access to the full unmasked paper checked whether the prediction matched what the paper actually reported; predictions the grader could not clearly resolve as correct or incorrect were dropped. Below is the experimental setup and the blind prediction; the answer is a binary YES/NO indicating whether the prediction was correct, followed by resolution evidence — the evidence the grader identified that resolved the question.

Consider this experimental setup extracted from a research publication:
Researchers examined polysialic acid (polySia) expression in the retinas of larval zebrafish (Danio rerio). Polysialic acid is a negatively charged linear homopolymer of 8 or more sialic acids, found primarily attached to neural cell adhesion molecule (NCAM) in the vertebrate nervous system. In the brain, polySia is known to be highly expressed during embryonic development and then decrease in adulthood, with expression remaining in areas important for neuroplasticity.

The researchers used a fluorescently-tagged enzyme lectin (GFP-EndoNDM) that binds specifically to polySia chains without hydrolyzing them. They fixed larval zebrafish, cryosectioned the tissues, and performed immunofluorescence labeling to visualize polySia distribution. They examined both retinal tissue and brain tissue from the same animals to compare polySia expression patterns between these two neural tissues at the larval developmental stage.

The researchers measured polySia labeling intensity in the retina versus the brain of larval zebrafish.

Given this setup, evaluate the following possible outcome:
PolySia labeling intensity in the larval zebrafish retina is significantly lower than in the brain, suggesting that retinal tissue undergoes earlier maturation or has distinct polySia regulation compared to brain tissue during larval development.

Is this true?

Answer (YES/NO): YES